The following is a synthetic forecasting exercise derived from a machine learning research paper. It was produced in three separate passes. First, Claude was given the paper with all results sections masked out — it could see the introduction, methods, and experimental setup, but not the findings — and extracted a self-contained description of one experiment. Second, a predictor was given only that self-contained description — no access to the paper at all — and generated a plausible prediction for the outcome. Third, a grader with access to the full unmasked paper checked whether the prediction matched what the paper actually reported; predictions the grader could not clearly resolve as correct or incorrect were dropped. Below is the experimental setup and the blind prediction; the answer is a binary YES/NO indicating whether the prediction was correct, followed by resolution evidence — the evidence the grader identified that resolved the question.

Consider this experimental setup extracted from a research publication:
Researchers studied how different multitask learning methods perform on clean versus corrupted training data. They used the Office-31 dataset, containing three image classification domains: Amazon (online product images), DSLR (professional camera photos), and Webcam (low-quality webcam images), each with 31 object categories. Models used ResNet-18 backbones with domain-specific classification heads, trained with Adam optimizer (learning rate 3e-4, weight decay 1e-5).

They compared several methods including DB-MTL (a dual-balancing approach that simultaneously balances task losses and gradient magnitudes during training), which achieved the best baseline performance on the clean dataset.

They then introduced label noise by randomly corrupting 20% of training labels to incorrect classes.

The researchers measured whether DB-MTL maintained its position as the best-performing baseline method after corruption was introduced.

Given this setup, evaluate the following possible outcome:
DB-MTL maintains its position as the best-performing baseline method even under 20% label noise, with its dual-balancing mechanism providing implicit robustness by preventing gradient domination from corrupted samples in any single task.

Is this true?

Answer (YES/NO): NO